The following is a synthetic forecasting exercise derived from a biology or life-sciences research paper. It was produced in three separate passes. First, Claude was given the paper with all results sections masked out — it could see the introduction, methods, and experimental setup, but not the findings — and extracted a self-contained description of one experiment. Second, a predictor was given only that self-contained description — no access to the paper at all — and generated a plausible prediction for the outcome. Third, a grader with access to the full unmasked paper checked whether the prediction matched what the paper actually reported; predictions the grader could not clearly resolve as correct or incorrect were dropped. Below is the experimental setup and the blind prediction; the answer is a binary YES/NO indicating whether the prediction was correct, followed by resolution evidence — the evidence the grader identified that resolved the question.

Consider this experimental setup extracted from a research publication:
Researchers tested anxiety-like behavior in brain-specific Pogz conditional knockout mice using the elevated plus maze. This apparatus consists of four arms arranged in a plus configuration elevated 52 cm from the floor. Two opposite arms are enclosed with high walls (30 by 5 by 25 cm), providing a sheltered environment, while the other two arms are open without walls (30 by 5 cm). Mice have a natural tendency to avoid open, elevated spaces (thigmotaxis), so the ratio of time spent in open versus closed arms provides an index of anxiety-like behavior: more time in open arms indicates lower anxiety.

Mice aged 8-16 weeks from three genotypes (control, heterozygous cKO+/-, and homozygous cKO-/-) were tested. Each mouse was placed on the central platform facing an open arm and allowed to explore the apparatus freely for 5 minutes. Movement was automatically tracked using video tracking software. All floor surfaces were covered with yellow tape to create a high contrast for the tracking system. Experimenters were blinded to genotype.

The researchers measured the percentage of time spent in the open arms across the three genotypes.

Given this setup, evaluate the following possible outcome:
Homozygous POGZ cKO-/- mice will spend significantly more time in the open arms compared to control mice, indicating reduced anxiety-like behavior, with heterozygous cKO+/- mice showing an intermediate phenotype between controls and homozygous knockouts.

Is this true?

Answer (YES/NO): NO